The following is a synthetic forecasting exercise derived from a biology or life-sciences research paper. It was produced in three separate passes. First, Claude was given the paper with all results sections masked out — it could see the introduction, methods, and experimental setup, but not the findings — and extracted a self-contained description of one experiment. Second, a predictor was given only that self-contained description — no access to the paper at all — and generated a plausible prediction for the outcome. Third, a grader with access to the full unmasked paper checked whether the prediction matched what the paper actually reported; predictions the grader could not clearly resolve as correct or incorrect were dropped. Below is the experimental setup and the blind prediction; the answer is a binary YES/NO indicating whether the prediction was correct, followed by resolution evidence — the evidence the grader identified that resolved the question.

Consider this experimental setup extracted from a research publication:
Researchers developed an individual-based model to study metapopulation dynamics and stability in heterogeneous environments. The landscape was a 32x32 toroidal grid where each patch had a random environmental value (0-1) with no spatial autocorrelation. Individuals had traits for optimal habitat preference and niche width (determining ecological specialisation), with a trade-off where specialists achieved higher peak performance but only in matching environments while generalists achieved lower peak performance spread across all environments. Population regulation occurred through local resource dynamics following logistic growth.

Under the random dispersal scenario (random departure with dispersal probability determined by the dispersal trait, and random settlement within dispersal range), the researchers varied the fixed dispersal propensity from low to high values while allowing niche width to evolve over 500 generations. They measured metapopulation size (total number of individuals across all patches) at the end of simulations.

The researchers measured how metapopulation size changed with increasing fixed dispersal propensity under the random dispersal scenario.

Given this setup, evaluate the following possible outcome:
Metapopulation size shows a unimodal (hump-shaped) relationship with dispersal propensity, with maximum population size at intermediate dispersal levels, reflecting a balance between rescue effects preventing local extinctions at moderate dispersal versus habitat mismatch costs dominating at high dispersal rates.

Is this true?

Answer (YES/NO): NO